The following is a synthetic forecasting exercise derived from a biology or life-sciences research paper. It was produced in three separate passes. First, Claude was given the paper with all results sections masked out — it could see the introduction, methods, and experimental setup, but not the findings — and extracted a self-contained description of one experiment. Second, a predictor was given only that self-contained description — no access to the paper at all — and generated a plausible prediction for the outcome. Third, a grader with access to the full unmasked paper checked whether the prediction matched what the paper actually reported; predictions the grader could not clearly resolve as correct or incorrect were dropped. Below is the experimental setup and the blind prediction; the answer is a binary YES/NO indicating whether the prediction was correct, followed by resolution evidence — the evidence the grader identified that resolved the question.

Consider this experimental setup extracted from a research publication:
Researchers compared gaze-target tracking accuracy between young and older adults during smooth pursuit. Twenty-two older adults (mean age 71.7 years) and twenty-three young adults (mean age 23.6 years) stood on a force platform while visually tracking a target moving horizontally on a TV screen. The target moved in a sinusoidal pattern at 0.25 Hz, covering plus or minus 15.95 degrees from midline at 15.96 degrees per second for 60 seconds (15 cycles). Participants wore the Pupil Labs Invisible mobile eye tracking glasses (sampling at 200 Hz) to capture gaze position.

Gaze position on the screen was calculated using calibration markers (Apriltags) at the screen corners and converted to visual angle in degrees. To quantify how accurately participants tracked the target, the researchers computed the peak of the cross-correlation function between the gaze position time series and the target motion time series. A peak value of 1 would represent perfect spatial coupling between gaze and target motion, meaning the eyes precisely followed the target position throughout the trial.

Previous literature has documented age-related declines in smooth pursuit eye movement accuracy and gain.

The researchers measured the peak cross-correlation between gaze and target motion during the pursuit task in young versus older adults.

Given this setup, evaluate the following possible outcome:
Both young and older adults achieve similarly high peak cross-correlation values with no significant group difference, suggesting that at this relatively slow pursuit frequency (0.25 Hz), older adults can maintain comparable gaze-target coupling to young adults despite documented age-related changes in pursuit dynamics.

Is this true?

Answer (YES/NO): YES